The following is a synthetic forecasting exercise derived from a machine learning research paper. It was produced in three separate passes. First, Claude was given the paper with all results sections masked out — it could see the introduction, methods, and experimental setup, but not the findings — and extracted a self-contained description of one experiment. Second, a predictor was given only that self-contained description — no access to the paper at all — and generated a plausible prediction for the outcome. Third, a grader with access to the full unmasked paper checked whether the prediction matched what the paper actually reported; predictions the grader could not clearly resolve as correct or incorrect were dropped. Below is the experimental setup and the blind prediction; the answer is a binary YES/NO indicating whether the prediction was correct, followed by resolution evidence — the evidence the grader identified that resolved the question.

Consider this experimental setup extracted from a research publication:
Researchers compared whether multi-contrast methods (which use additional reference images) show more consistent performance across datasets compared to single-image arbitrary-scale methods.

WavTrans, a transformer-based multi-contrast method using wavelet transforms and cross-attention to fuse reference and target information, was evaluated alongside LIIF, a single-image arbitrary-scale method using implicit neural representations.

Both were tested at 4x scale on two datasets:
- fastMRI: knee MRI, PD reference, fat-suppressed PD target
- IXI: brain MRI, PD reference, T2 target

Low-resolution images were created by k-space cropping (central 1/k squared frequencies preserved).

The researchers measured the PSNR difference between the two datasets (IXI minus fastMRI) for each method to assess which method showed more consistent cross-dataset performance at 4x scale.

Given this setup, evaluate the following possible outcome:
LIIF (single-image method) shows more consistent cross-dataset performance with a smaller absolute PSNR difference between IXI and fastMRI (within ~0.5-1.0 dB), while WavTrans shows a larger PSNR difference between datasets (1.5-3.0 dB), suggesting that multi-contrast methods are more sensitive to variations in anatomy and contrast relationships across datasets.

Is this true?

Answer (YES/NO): NO